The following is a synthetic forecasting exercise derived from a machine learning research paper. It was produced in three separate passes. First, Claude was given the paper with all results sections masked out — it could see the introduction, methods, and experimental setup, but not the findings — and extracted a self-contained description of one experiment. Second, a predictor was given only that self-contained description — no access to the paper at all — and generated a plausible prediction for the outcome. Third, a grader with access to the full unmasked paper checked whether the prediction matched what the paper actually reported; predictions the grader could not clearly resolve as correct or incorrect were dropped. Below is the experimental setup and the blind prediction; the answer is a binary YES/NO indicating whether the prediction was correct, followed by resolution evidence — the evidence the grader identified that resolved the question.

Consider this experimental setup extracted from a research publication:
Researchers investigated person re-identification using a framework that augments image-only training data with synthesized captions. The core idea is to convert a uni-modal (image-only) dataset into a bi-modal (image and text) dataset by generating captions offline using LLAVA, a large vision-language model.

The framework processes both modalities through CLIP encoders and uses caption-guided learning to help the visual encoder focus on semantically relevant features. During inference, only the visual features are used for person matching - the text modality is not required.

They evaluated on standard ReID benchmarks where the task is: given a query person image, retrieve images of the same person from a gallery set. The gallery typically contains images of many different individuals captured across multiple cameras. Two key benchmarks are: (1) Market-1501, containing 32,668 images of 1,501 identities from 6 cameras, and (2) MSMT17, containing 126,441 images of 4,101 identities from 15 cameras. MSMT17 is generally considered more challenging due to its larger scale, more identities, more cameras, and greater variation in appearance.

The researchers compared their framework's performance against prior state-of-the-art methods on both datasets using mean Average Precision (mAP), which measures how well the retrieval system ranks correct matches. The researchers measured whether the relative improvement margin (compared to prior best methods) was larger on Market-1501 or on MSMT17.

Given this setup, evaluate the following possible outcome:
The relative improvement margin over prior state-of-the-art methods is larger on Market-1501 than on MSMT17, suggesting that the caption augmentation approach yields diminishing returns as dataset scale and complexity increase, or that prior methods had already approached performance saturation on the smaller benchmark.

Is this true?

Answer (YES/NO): NO